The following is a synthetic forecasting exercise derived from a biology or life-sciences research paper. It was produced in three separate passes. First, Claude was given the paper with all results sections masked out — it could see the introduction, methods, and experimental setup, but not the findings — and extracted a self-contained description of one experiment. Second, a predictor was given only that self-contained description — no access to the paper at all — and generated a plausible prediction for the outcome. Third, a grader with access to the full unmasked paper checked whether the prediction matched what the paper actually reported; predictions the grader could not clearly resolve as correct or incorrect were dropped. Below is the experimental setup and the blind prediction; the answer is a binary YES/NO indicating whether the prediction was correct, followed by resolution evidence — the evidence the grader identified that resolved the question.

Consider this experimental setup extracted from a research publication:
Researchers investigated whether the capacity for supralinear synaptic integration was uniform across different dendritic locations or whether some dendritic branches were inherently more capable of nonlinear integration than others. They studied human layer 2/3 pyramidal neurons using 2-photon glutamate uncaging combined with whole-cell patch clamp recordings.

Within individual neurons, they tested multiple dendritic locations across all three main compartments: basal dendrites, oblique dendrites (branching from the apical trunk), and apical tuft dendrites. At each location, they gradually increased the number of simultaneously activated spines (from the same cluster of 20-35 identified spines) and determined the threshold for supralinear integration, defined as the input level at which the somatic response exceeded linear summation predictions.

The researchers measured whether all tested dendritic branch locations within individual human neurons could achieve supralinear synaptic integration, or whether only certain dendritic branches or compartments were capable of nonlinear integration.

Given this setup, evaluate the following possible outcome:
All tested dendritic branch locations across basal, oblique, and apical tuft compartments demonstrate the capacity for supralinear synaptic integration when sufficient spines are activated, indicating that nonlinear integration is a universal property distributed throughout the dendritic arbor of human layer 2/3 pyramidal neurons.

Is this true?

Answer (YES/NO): YES